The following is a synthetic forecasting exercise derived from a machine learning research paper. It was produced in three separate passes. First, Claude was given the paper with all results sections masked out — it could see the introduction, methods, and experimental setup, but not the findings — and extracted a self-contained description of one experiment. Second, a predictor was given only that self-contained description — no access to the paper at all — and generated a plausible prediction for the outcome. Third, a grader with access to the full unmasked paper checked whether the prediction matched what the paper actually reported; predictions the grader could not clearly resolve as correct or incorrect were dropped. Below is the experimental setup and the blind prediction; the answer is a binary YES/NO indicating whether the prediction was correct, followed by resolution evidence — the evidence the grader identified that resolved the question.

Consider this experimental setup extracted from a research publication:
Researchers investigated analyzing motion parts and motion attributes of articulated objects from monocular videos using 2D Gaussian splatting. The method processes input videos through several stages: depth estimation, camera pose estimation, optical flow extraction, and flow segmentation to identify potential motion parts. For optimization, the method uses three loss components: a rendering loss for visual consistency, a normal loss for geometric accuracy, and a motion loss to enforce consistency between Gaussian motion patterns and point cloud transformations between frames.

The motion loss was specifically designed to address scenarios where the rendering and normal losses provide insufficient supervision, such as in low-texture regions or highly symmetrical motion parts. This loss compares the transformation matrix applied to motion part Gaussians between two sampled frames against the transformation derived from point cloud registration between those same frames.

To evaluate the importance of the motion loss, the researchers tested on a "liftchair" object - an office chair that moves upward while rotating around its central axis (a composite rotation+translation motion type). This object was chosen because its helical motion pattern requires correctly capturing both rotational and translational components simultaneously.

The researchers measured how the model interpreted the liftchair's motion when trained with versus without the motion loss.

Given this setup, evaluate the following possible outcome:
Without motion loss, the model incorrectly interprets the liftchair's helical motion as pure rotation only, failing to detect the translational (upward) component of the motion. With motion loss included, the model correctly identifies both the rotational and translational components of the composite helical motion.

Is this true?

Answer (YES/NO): NO